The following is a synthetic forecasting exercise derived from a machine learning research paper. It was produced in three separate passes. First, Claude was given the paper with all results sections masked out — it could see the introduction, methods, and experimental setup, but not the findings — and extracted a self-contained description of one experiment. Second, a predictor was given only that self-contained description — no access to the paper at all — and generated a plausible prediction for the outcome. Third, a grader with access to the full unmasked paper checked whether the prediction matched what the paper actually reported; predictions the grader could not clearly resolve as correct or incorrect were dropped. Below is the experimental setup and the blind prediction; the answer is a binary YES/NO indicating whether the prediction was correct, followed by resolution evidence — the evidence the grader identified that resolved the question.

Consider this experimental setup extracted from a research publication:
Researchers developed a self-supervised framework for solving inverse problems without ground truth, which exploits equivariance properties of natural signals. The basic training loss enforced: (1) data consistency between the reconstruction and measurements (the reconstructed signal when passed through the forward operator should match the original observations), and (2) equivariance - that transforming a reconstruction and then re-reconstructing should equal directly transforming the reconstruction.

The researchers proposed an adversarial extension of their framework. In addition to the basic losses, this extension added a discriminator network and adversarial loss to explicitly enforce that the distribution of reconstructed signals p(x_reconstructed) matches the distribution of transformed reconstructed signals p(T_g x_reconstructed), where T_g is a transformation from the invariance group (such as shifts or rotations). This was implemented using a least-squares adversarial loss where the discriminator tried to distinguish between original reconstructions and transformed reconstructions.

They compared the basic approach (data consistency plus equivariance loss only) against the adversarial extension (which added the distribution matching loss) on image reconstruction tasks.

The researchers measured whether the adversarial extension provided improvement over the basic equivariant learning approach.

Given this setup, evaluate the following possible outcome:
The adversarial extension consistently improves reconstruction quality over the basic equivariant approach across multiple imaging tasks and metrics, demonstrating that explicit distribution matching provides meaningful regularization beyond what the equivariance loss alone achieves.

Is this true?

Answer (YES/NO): NO